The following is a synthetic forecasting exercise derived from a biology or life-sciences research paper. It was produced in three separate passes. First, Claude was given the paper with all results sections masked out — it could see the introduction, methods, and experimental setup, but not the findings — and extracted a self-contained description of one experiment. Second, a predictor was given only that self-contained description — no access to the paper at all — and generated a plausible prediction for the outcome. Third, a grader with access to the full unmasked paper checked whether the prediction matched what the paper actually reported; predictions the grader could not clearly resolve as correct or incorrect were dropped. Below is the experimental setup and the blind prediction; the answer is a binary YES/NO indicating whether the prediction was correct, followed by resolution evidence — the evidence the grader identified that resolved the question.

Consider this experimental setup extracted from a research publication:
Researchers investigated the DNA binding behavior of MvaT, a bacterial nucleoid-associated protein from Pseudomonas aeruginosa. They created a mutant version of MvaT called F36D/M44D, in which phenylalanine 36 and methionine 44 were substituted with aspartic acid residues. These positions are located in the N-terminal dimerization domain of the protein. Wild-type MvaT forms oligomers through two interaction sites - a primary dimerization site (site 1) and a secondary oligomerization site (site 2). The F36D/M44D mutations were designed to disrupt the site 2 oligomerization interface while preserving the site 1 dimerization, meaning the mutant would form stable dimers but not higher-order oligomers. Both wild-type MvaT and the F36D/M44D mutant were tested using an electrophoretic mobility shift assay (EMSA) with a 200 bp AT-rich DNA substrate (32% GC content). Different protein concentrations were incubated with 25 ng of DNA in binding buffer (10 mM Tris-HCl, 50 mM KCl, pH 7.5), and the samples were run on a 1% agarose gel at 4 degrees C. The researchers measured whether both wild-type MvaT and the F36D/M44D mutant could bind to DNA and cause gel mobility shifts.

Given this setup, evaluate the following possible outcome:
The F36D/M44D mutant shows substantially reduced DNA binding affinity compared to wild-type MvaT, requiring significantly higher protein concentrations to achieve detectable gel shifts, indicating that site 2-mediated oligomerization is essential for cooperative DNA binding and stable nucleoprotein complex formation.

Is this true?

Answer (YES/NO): NO